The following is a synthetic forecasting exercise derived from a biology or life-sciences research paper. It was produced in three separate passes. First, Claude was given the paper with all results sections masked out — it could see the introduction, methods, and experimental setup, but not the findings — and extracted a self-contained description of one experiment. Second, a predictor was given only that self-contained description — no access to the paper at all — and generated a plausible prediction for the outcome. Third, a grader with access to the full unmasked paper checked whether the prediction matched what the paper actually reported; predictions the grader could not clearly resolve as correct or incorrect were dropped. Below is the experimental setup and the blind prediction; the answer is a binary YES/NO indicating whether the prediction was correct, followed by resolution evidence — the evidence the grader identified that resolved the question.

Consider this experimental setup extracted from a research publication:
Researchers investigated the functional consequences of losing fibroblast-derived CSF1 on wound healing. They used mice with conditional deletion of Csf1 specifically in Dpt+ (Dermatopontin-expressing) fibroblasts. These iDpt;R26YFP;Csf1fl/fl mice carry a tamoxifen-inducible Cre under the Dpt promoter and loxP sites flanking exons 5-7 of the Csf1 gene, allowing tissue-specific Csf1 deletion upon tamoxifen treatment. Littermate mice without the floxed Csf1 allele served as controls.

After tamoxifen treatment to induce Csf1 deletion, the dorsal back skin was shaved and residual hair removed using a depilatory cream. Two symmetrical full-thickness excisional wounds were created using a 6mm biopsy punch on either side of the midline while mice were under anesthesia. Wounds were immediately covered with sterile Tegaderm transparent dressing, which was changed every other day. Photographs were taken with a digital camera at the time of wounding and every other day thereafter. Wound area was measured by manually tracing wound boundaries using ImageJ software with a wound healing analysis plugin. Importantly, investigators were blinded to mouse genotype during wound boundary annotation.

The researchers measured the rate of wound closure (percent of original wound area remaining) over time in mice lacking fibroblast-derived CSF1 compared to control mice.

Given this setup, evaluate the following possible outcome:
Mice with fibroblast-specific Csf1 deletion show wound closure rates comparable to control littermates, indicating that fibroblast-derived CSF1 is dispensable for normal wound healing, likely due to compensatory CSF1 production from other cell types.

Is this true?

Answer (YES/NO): NO